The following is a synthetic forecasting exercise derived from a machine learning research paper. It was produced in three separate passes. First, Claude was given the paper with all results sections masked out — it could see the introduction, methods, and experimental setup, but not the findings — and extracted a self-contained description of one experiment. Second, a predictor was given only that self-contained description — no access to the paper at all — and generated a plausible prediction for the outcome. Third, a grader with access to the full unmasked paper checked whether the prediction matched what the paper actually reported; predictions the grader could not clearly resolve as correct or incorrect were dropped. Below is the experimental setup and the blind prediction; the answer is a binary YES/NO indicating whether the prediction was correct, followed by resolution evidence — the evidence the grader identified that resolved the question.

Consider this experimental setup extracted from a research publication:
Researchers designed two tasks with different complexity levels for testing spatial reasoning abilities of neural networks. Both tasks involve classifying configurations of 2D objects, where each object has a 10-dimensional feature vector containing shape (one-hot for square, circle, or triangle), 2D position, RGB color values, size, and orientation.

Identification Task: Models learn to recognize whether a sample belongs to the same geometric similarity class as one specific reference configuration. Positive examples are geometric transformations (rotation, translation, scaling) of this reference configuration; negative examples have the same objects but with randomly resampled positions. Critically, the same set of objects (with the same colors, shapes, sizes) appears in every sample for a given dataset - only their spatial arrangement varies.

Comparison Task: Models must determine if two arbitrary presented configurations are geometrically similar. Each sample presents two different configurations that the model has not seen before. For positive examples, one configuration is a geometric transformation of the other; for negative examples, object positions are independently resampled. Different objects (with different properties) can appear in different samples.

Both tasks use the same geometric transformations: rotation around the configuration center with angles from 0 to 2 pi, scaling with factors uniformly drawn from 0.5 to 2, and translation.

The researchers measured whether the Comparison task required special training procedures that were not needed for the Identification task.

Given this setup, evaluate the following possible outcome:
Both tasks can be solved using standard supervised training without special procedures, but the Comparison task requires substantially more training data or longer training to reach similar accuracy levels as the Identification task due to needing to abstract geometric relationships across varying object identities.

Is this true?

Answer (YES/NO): NO